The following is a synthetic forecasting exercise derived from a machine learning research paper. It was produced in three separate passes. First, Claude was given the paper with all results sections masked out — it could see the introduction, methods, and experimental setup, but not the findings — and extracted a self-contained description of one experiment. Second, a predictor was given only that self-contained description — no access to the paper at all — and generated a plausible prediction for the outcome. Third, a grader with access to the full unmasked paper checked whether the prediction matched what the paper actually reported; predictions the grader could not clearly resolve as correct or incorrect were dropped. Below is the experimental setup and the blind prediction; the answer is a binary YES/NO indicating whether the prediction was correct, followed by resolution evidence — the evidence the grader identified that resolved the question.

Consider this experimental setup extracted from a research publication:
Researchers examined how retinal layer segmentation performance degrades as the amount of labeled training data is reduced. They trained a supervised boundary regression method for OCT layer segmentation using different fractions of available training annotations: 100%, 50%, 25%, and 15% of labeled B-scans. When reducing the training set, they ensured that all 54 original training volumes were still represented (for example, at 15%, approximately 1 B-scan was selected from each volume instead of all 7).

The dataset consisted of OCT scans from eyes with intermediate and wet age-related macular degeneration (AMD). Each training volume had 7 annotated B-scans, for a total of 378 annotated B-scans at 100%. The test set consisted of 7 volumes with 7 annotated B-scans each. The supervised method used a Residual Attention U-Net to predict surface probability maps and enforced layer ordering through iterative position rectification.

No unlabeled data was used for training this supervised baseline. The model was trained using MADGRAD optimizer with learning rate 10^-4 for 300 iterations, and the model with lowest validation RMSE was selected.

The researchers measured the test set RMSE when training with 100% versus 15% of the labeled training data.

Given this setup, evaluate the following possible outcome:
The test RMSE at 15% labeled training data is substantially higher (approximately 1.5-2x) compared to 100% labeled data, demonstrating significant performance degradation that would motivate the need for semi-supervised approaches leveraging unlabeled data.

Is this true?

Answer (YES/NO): YES